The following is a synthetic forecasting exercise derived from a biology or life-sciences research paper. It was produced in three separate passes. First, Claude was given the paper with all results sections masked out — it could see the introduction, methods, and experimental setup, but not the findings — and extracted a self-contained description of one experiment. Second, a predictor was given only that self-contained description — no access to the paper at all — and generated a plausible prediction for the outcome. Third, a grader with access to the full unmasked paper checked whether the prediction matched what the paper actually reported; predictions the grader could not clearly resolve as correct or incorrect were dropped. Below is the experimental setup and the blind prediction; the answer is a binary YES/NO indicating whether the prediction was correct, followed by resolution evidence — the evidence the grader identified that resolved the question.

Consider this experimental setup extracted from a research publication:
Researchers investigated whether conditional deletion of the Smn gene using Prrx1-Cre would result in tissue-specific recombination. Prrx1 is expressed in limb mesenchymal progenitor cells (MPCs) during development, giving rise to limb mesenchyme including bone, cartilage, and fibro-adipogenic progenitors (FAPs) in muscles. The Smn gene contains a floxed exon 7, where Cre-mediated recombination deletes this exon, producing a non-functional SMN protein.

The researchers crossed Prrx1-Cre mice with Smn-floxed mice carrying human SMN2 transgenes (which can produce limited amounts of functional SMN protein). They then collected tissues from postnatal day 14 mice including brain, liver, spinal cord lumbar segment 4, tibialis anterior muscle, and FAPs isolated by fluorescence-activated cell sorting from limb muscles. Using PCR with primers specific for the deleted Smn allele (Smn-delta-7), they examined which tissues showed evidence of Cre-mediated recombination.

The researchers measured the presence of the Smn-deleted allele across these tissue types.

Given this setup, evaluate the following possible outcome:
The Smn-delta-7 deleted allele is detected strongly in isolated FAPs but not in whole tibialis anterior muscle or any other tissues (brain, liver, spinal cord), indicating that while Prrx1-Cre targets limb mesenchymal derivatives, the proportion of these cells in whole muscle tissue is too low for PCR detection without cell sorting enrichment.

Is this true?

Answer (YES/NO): YES